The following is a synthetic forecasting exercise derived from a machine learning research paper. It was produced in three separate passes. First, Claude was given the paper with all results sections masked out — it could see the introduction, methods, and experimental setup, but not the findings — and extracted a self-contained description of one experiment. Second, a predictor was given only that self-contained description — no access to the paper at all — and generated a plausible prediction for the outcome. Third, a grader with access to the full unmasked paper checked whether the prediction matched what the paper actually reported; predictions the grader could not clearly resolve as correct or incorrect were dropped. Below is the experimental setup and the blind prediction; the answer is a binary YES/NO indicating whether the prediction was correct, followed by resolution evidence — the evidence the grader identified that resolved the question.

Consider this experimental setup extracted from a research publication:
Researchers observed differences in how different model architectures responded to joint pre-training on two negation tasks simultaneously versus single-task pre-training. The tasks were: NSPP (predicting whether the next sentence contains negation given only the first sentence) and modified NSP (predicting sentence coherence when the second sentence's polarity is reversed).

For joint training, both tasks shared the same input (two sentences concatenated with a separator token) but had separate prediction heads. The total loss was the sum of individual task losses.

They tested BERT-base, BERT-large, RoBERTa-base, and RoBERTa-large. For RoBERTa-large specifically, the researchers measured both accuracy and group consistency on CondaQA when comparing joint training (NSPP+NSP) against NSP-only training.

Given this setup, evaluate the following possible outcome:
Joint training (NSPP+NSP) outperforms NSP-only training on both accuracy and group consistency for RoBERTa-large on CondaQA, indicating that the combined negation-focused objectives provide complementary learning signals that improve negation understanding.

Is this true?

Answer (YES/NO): YES